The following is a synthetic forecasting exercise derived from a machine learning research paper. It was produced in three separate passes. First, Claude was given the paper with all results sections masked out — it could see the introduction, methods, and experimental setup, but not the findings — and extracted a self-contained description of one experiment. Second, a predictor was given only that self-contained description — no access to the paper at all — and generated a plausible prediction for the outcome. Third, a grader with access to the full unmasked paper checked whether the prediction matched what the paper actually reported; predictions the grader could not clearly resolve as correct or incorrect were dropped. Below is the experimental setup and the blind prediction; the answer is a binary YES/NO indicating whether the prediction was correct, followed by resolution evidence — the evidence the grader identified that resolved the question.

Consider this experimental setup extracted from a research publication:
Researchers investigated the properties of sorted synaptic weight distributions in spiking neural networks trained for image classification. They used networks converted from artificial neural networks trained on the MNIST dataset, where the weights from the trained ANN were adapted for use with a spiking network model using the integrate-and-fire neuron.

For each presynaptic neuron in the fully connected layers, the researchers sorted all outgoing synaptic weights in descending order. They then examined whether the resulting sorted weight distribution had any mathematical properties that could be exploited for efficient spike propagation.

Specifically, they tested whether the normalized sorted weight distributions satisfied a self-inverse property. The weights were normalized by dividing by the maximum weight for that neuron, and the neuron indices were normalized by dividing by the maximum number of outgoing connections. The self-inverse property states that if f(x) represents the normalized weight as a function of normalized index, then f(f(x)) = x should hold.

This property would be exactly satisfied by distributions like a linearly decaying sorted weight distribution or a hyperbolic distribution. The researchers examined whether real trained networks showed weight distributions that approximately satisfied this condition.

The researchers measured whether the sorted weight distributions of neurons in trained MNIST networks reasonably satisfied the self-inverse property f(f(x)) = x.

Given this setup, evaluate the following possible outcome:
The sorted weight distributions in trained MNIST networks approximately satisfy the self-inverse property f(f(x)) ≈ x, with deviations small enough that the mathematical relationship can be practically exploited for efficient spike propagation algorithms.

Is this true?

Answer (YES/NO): YES